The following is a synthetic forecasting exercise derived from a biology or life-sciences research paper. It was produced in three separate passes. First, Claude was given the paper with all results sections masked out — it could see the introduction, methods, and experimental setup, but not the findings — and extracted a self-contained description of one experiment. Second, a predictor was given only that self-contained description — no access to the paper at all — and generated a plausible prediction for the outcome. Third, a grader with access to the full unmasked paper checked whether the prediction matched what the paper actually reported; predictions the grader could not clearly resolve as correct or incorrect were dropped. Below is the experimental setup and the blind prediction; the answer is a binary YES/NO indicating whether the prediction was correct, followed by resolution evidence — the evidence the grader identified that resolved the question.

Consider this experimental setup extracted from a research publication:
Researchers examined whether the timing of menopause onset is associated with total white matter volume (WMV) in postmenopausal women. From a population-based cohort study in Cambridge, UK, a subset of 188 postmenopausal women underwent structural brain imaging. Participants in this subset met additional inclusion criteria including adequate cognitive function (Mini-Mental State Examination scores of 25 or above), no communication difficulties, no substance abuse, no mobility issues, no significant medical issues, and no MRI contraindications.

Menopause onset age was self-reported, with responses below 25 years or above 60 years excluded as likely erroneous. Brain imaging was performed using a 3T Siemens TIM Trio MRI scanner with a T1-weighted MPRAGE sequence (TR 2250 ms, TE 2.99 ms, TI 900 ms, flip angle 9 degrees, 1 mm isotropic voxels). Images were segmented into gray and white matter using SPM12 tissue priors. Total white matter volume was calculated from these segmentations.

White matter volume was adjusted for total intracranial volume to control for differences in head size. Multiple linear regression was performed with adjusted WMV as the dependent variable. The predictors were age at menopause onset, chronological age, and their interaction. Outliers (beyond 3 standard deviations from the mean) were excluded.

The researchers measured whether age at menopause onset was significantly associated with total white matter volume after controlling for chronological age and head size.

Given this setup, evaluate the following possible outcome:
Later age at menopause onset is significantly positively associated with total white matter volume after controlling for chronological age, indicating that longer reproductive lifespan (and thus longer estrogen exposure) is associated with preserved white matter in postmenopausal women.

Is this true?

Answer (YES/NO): NO